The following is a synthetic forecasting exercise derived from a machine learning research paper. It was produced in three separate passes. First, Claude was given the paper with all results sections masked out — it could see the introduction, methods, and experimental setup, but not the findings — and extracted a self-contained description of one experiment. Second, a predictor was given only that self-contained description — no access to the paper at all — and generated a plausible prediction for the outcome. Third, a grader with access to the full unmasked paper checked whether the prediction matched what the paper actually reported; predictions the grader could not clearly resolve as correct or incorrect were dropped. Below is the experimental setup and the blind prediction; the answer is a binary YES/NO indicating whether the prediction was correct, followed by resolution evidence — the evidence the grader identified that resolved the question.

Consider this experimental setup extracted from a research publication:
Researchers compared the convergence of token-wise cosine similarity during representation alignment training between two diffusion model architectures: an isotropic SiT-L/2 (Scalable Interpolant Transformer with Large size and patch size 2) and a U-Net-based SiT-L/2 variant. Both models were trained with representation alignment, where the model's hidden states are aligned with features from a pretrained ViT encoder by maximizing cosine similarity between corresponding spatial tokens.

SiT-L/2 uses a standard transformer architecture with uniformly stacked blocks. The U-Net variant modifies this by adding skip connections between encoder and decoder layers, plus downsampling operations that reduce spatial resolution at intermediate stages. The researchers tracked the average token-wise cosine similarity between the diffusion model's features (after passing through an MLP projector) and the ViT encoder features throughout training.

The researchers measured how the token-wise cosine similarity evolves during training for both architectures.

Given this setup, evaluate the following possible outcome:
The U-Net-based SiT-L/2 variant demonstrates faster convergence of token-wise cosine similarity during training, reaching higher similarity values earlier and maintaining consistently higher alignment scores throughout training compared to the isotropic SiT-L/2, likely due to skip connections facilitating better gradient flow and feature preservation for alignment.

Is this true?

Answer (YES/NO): NO